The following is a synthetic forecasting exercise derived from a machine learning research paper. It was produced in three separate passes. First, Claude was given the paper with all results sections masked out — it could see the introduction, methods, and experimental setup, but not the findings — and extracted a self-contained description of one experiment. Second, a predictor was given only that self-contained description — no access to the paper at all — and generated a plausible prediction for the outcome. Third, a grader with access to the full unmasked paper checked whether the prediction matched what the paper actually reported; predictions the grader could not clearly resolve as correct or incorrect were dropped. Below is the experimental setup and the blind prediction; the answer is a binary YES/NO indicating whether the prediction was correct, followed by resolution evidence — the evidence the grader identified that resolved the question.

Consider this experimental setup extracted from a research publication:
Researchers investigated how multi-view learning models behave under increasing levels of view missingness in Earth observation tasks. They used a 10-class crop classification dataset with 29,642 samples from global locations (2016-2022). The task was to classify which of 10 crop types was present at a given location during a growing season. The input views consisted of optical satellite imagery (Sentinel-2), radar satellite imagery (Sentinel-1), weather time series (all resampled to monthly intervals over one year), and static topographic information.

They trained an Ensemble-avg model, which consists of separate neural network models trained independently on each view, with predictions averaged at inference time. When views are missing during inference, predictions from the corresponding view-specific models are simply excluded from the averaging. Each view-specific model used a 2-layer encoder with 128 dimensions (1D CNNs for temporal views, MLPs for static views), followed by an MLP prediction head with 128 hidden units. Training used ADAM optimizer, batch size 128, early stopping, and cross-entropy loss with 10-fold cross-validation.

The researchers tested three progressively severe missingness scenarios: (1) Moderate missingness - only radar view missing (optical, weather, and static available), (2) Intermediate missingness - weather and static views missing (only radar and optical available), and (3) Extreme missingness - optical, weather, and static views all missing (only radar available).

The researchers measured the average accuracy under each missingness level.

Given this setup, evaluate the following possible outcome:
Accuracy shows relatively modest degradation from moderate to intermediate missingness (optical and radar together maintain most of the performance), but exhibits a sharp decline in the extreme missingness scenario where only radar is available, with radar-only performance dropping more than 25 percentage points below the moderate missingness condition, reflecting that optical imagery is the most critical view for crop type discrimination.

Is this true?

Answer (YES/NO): NO